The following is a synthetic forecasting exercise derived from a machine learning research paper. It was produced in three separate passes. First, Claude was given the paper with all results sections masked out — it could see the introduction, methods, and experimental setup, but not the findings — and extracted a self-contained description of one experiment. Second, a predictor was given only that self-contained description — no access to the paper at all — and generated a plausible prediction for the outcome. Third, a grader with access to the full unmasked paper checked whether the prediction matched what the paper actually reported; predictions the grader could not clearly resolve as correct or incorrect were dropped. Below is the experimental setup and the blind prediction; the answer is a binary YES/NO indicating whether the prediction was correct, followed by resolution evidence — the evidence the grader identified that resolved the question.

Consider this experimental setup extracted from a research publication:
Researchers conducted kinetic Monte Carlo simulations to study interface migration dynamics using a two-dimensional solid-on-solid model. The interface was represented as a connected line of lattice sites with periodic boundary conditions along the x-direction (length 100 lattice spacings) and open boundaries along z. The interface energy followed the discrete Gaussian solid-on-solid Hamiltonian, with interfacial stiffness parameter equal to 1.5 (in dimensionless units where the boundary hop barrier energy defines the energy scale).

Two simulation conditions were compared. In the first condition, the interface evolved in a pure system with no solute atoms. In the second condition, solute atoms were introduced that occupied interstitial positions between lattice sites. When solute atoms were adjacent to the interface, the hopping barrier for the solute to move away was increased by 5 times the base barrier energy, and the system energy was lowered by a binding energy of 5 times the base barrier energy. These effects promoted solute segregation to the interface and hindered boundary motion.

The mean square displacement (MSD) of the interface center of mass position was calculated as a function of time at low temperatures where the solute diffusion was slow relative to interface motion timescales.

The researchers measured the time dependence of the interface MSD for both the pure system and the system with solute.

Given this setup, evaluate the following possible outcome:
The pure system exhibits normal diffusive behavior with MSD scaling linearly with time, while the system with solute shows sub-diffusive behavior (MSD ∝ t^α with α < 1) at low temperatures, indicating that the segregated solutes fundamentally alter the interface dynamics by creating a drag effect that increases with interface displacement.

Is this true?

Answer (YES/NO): NO